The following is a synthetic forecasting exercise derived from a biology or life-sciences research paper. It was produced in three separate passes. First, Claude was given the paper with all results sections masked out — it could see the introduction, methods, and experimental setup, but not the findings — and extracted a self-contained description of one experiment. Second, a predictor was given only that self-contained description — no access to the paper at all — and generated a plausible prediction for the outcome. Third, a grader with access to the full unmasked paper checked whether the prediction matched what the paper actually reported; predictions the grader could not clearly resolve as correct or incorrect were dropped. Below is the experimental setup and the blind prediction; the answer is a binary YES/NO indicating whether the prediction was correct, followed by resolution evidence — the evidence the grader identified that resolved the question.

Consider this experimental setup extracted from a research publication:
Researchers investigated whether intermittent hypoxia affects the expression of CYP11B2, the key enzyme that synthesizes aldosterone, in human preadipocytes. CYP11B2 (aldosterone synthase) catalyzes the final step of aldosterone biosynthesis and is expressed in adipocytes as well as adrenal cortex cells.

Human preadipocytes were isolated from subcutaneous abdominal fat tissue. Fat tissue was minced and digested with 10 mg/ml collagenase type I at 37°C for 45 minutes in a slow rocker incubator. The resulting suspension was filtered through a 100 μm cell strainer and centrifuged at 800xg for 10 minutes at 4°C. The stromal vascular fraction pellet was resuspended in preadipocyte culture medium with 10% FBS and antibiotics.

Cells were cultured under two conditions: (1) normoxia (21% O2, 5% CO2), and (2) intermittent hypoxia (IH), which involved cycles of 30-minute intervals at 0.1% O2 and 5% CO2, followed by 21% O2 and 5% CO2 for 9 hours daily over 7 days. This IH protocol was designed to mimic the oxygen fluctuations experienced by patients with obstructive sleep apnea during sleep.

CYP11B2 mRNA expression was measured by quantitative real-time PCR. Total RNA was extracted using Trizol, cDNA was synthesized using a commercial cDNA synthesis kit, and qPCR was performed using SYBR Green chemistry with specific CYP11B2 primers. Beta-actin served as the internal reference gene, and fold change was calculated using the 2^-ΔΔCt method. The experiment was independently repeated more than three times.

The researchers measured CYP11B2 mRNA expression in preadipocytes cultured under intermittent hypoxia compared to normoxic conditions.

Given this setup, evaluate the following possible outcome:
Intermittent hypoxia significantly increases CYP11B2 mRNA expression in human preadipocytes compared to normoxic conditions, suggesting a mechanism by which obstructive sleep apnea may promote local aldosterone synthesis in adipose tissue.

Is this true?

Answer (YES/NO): NO